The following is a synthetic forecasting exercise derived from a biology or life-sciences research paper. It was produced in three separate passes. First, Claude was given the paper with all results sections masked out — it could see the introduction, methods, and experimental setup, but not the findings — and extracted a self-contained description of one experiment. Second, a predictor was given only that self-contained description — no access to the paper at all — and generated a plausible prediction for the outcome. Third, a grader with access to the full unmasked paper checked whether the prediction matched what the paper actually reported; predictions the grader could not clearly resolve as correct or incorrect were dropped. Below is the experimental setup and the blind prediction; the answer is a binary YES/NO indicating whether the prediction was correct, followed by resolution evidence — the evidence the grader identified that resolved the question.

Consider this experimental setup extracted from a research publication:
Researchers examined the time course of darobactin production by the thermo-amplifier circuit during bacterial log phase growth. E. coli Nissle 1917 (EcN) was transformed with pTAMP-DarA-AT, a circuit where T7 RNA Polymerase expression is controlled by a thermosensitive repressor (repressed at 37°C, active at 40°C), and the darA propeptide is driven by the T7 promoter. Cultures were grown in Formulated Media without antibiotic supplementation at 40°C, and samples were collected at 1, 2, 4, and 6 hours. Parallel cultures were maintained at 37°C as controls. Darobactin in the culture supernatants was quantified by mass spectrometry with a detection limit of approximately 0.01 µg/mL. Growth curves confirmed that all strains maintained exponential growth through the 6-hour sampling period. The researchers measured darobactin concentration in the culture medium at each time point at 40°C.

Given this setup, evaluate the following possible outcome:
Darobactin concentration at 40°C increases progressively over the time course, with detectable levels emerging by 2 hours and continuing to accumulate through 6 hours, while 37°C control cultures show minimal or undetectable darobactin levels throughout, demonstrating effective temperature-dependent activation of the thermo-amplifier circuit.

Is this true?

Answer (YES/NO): YES